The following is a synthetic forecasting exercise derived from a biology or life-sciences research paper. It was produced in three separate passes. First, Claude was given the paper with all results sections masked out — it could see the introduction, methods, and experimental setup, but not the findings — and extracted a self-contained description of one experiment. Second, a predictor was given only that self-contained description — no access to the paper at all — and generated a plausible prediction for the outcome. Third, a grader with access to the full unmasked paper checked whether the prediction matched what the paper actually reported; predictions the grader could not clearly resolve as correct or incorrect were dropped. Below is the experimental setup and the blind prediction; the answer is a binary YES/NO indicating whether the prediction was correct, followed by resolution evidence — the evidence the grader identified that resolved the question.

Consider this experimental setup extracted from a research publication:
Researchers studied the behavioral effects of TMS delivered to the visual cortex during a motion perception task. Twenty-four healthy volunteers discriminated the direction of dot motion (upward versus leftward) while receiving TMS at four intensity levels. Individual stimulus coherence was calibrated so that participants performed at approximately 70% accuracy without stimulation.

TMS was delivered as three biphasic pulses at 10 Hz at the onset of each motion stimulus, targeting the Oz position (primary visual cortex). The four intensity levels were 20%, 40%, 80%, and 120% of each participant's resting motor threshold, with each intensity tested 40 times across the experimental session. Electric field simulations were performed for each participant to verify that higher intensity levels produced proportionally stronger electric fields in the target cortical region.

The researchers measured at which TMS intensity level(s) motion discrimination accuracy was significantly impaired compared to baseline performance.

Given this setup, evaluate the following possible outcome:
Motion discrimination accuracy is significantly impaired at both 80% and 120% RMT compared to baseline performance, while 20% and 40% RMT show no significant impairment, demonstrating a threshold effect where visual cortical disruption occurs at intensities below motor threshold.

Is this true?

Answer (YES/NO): NO